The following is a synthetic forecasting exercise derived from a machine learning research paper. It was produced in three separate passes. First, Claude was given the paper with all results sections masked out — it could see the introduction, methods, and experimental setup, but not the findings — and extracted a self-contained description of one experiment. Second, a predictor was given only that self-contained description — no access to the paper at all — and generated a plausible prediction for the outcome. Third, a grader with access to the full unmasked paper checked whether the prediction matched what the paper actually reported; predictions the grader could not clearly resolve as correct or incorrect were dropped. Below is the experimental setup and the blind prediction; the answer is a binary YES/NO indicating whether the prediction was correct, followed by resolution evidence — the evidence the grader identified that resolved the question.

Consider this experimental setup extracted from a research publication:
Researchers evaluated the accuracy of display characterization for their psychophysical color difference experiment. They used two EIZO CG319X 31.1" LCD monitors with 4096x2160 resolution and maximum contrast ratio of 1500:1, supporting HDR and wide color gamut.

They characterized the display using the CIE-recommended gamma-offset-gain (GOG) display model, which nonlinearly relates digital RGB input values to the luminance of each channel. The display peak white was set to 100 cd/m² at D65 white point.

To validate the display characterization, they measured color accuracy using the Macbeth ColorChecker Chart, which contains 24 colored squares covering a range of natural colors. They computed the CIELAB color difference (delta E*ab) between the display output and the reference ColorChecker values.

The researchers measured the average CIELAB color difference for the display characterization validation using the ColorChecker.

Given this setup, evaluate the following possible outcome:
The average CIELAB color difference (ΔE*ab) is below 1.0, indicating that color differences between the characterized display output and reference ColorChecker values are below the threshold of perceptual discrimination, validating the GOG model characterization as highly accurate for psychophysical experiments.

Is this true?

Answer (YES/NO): YES